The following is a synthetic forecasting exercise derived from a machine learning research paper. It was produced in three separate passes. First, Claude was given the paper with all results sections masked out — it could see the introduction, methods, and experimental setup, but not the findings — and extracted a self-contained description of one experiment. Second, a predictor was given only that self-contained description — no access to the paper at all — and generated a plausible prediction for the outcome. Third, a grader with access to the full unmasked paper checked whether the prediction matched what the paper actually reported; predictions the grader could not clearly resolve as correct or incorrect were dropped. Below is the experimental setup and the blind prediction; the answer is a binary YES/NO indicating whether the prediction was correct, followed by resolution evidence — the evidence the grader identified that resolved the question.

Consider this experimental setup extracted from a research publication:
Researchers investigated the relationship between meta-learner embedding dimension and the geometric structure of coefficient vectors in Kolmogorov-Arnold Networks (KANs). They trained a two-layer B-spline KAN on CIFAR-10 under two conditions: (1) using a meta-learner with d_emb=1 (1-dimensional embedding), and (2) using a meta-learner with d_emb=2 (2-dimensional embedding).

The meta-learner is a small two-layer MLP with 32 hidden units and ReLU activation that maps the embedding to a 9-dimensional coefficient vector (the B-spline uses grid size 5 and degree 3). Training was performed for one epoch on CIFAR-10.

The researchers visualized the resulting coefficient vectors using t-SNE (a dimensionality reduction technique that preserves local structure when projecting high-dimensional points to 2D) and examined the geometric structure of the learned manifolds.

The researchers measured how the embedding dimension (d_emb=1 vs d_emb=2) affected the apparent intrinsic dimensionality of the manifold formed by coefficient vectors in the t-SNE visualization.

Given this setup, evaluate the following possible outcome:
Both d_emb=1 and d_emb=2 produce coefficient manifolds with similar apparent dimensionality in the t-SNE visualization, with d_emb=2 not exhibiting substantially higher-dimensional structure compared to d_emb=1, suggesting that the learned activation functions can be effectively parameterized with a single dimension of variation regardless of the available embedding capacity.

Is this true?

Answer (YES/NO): NO